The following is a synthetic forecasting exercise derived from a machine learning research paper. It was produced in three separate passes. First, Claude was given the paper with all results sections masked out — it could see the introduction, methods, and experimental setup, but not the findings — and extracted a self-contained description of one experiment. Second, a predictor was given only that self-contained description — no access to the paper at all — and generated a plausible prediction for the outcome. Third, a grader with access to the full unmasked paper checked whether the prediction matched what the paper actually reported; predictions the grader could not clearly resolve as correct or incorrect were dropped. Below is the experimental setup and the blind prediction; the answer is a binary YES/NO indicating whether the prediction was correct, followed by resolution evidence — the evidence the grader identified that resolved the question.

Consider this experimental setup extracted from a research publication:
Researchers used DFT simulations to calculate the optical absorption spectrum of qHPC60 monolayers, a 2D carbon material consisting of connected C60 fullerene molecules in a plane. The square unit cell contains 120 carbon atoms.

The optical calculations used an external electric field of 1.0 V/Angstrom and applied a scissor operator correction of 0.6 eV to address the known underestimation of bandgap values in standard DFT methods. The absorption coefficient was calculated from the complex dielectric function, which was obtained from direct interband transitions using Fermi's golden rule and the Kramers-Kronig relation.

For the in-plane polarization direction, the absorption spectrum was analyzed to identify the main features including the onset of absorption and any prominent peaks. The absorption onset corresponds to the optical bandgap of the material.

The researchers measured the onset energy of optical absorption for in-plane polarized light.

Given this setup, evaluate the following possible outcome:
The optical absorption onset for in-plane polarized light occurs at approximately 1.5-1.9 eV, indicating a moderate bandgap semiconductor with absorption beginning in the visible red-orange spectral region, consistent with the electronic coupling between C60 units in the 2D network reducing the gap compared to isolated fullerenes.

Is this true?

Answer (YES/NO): YES